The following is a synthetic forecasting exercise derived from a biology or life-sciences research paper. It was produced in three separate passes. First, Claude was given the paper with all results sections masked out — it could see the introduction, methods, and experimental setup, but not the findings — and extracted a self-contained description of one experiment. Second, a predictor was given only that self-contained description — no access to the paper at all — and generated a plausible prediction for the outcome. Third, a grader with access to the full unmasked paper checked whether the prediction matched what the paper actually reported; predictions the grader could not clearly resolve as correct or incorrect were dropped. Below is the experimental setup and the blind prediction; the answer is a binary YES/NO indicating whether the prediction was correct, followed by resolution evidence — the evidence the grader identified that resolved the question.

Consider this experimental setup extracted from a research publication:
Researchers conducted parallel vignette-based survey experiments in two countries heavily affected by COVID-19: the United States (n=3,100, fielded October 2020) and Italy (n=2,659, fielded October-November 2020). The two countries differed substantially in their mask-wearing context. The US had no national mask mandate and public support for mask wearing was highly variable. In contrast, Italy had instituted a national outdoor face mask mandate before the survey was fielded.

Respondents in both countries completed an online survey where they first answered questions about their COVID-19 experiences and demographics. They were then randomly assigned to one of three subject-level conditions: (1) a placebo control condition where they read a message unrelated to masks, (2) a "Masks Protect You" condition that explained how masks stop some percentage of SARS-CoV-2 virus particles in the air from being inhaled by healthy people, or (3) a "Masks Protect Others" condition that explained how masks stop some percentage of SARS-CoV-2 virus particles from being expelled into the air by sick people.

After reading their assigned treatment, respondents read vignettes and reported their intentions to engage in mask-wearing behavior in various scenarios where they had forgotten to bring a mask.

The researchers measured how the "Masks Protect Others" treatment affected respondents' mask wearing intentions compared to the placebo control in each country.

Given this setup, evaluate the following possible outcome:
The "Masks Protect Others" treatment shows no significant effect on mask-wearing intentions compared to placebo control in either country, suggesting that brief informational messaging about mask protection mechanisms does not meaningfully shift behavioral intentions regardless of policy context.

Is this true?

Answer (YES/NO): NO